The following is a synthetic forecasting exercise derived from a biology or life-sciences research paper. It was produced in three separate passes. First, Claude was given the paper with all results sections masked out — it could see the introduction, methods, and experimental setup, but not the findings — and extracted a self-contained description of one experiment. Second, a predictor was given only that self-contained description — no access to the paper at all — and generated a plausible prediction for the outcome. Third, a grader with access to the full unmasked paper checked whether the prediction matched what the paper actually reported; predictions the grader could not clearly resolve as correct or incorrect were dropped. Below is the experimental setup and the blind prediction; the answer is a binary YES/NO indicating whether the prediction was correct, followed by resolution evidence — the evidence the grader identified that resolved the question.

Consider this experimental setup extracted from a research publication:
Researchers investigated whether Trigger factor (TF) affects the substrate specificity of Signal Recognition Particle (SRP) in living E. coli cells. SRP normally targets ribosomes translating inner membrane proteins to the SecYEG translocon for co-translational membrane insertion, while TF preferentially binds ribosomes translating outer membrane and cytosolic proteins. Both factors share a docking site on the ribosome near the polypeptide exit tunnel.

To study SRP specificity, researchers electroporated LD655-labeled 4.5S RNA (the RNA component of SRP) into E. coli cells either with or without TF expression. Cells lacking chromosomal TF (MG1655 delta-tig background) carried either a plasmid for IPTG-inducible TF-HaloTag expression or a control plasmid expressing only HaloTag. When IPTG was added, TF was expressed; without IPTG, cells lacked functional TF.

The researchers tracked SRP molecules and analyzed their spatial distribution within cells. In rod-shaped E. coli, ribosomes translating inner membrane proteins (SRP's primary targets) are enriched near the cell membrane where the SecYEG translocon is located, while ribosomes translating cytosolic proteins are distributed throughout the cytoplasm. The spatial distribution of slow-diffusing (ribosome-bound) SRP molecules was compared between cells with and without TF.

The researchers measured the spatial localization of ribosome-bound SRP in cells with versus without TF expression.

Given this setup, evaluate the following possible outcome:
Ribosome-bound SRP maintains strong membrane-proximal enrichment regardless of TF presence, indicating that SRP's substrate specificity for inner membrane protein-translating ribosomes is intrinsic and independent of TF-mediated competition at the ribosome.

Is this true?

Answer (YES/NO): NO